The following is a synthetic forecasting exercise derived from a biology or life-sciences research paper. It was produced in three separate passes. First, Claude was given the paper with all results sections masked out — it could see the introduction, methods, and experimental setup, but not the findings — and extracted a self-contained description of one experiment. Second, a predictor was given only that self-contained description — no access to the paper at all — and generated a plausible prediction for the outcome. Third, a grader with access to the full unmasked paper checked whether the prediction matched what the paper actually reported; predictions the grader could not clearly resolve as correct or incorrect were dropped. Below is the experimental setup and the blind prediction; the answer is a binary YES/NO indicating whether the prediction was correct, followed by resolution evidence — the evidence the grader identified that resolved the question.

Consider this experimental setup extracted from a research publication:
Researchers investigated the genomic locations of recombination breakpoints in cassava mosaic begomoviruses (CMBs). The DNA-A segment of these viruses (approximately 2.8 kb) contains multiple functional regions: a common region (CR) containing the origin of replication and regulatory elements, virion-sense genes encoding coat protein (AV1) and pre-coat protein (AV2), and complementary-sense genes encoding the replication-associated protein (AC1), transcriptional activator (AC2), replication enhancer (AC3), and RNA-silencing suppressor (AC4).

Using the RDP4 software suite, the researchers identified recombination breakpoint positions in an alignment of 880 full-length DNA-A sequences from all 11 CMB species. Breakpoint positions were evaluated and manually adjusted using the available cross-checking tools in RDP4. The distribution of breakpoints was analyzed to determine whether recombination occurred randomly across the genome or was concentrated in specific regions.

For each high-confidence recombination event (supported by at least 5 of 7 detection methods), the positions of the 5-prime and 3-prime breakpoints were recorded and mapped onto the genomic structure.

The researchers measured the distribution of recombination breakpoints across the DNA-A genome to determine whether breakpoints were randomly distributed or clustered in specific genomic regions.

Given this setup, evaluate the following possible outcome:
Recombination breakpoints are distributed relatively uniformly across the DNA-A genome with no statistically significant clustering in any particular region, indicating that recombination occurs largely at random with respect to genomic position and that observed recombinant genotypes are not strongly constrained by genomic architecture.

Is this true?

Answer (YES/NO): NO